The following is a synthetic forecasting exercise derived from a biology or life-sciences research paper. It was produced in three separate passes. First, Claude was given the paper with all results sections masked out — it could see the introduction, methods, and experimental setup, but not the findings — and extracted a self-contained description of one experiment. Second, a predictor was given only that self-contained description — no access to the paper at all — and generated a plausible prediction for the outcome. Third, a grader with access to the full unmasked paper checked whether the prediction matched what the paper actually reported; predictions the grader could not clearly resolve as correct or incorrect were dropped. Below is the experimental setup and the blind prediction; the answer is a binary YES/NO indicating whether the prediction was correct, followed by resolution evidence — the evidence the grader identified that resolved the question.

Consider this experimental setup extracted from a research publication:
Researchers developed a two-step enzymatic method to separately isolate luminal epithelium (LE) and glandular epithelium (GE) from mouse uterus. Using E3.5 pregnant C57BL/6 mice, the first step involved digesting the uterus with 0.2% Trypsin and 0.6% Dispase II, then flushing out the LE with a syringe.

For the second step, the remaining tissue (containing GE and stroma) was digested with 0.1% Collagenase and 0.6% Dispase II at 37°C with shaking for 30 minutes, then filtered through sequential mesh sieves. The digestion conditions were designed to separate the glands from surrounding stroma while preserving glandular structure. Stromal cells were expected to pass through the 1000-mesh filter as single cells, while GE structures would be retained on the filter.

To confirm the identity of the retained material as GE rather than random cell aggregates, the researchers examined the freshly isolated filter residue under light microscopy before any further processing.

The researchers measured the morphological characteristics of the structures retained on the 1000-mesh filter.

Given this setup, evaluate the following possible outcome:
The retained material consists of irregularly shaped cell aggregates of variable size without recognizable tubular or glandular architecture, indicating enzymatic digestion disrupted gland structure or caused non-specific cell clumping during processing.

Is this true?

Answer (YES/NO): NO